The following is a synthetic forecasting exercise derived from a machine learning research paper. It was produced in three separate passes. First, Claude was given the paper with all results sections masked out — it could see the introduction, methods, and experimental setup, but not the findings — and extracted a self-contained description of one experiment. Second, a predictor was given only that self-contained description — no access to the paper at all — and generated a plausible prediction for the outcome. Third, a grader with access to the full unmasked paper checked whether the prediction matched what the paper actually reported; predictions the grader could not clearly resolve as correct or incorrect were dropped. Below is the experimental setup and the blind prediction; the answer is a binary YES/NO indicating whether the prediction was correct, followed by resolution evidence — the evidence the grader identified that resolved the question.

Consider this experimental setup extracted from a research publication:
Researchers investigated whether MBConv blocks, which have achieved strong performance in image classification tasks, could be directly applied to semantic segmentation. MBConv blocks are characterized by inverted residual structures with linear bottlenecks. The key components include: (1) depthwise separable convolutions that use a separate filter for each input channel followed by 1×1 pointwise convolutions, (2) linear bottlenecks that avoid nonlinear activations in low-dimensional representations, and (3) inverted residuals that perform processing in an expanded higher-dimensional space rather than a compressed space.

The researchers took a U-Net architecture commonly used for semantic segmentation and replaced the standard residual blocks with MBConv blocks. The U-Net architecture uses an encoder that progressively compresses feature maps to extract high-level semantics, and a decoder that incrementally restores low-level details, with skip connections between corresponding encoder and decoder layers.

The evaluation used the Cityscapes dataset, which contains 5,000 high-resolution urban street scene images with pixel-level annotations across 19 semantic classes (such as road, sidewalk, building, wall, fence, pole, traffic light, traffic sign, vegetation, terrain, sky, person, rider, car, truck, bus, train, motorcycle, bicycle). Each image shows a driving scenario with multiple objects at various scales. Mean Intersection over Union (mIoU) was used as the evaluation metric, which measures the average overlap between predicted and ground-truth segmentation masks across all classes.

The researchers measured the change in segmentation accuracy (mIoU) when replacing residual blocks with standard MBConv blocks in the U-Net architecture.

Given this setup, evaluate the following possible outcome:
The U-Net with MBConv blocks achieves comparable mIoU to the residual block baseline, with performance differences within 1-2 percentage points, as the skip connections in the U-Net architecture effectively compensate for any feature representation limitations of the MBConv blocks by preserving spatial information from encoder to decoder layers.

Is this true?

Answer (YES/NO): YES